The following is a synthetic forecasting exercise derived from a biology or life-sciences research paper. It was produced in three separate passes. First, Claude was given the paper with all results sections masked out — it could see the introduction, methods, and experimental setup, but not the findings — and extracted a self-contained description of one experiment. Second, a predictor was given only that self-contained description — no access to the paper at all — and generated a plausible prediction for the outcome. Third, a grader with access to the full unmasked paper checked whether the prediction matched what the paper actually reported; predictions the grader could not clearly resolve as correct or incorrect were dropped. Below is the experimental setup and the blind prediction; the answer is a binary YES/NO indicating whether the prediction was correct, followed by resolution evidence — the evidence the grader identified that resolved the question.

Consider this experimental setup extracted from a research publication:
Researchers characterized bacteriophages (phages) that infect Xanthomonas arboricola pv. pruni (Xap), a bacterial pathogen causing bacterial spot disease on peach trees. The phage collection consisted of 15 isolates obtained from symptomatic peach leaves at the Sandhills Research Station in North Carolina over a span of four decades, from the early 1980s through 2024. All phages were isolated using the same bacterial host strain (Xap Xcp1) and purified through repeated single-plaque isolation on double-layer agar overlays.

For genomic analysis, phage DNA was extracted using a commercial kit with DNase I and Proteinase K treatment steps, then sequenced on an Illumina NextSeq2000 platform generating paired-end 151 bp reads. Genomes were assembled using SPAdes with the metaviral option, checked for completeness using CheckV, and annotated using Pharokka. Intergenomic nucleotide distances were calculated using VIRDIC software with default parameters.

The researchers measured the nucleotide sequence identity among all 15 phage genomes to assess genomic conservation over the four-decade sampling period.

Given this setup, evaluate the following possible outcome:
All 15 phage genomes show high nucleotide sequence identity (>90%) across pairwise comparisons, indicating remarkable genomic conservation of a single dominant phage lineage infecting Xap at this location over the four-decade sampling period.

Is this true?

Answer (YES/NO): YES